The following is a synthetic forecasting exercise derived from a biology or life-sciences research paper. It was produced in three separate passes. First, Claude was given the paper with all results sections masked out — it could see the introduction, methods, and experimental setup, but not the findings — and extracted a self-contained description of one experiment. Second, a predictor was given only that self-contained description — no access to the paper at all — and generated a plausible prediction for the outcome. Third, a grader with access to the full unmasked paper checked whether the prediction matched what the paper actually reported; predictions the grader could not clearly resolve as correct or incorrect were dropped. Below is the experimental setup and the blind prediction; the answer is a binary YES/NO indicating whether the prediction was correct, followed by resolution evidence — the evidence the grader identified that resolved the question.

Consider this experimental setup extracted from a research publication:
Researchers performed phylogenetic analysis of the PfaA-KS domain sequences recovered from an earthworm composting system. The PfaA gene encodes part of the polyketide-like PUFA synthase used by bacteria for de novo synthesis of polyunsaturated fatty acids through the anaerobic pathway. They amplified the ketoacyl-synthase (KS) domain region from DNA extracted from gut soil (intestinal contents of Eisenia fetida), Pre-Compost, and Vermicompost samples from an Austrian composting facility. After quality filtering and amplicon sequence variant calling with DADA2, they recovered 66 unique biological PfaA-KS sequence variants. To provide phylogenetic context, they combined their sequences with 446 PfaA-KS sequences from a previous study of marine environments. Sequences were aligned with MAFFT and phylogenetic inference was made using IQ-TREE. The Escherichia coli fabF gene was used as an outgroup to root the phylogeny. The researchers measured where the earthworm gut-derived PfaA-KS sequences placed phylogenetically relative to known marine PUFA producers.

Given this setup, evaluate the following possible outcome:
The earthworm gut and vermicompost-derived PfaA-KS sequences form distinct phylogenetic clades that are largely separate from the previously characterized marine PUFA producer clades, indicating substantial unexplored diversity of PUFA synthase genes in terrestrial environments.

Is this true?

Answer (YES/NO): NO